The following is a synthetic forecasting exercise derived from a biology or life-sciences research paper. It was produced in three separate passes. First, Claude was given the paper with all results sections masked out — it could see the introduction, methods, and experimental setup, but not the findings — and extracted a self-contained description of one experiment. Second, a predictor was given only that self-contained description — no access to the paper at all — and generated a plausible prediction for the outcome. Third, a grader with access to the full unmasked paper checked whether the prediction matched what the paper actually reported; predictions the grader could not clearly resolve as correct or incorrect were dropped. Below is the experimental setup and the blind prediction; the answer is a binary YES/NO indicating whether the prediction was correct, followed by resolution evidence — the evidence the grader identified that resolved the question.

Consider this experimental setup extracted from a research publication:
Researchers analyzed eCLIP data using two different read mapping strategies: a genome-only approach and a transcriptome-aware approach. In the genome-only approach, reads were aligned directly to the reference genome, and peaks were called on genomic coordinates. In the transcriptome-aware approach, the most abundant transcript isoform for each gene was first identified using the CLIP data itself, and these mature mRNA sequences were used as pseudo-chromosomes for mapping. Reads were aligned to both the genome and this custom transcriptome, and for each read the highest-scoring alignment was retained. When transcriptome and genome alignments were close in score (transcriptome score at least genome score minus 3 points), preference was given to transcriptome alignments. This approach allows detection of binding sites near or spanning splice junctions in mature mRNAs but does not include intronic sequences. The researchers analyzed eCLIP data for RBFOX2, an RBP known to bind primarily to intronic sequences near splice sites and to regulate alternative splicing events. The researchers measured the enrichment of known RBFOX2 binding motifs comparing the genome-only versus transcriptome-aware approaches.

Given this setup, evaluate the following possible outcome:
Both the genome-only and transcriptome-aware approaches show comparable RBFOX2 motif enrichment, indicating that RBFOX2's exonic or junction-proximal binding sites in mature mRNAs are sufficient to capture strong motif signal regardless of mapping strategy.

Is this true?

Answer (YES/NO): YES